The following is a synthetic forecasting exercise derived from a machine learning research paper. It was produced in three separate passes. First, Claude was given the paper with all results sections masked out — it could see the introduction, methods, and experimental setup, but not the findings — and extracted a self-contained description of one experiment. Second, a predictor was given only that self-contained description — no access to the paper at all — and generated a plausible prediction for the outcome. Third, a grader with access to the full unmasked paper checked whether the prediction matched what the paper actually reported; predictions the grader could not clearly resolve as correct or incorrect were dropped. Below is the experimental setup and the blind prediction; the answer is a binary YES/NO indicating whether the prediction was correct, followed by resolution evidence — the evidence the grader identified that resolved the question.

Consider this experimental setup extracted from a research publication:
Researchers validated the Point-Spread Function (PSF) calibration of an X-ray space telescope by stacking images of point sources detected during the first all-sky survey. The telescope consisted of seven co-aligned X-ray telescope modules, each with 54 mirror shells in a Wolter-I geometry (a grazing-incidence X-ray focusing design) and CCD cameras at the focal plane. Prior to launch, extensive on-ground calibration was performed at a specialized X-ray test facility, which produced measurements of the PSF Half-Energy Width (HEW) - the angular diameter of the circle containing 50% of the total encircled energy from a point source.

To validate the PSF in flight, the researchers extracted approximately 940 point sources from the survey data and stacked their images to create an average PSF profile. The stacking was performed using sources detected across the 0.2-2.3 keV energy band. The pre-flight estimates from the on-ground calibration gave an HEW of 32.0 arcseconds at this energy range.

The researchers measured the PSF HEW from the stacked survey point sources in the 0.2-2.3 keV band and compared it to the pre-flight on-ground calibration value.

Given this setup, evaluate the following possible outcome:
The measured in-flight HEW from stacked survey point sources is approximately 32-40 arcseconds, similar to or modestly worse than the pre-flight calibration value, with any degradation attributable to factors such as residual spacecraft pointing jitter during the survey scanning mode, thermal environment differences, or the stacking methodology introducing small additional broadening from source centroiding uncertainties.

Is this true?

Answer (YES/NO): NO